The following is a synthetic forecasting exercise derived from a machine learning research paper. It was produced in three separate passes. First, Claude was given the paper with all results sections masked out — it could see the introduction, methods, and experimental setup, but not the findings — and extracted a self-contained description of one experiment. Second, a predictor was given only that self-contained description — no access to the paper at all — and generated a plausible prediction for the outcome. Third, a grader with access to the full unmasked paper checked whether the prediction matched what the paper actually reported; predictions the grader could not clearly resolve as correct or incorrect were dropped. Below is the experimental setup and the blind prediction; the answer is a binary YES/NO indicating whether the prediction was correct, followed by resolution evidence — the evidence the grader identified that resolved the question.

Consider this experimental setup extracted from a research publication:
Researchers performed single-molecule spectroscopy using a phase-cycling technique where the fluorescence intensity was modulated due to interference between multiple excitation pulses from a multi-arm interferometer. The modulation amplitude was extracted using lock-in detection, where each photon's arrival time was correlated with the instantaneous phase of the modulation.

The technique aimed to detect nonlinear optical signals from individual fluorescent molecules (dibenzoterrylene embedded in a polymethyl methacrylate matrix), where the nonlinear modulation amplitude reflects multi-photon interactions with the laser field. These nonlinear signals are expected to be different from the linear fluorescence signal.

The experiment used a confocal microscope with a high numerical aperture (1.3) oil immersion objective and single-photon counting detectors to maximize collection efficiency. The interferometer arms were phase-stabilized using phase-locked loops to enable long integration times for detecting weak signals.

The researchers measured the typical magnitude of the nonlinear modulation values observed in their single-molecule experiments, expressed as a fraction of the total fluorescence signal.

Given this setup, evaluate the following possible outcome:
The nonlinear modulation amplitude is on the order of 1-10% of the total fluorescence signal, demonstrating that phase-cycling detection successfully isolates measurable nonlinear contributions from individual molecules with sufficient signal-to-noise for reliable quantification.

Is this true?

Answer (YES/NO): YES